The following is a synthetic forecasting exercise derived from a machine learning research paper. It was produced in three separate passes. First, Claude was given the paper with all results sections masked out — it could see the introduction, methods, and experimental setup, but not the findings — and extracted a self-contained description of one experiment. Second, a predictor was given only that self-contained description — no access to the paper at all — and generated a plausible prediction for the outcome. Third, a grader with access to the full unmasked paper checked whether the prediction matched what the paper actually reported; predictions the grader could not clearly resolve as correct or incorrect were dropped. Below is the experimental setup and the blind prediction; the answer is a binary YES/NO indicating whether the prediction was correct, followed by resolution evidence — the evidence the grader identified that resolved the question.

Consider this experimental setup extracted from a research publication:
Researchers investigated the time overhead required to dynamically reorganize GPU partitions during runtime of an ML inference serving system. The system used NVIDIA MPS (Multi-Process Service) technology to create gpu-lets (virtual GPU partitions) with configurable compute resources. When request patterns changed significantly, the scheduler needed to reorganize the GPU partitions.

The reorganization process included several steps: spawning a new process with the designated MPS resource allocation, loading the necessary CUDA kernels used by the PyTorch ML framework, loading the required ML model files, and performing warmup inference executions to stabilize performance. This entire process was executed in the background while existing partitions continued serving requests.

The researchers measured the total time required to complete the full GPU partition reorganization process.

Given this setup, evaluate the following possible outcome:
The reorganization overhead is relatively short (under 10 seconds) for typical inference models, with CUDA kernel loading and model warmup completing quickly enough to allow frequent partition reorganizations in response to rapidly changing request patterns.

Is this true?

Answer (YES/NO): NO